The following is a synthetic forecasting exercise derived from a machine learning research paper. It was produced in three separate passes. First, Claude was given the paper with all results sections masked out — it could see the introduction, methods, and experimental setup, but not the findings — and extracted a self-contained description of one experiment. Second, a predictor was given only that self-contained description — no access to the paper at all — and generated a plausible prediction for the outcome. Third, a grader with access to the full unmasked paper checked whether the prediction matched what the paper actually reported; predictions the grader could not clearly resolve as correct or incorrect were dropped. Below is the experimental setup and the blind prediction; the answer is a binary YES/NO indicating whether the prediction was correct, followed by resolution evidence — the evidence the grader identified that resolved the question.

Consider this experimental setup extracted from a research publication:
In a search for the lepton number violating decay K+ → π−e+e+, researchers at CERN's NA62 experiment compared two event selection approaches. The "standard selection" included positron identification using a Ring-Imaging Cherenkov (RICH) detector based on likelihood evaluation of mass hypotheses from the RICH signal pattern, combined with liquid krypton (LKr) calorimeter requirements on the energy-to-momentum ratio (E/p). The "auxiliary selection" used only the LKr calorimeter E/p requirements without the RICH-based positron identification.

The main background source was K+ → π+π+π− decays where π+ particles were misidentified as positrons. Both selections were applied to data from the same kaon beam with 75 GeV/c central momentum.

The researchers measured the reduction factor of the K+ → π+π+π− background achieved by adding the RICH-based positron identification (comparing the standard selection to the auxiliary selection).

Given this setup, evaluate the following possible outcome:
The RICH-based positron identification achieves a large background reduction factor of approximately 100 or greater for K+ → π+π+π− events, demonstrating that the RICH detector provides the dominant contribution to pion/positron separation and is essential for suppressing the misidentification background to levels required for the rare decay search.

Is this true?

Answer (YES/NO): YES